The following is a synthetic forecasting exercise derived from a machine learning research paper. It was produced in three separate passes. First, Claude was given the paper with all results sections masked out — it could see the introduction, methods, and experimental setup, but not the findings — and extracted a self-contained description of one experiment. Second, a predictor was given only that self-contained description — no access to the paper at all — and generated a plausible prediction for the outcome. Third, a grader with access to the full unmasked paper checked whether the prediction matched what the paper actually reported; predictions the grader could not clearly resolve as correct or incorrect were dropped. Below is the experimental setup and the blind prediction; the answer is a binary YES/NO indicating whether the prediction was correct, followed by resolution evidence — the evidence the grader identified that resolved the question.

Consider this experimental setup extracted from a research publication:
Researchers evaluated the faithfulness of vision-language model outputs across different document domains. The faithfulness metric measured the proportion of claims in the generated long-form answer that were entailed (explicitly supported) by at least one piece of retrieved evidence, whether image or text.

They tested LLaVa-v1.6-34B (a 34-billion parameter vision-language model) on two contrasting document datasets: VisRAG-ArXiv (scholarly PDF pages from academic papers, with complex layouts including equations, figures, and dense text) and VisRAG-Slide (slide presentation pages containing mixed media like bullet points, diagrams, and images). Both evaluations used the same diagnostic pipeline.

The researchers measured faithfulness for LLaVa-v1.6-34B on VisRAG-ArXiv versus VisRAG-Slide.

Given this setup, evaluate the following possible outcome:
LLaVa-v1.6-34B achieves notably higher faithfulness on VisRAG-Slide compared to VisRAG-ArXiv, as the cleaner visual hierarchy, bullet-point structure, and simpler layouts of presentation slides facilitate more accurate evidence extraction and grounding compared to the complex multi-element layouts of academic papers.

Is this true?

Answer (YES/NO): NO